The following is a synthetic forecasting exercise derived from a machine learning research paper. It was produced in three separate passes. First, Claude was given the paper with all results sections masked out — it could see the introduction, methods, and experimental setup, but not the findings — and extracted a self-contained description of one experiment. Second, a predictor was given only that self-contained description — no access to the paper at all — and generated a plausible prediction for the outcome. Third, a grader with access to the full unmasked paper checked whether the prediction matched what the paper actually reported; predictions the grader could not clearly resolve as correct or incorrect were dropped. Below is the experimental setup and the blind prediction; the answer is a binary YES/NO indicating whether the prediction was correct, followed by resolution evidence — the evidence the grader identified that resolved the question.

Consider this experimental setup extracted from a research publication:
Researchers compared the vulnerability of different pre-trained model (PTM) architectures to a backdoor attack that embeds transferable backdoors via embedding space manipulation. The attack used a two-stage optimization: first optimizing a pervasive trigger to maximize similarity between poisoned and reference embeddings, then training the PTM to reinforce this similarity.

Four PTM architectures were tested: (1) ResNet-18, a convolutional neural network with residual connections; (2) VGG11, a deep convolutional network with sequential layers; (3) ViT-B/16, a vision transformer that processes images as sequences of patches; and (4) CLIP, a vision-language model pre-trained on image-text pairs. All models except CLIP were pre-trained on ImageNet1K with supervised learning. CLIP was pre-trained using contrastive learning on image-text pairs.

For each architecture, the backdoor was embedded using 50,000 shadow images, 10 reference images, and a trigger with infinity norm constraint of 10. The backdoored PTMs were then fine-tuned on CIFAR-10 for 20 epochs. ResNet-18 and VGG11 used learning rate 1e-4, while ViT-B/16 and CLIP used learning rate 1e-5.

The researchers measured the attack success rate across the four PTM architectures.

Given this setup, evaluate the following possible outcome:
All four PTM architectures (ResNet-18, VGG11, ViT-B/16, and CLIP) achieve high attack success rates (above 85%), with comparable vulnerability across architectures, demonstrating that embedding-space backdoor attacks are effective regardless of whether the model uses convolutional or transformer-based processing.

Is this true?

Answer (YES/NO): YES